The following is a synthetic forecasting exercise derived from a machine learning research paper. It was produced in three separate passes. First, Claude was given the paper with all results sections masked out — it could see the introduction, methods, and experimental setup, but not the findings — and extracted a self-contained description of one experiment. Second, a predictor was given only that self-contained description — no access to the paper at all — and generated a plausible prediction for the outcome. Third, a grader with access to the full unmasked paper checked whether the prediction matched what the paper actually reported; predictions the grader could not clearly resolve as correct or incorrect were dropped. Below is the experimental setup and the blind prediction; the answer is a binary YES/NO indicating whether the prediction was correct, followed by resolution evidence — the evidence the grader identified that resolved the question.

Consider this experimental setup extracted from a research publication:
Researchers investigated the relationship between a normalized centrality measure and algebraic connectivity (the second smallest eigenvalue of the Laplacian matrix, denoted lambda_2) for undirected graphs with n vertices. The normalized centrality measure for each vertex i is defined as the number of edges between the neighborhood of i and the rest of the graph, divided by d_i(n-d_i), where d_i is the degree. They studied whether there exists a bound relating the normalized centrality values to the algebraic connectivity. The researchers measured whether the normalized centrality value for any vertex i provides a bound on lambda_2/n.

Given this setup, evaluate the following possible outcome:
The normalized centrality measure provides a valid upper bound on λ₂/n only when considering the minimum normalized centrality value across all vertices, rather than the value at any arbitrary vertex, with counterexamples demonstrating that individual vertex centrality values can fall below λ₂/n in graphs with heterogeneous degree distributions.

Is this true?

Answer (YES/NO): NO